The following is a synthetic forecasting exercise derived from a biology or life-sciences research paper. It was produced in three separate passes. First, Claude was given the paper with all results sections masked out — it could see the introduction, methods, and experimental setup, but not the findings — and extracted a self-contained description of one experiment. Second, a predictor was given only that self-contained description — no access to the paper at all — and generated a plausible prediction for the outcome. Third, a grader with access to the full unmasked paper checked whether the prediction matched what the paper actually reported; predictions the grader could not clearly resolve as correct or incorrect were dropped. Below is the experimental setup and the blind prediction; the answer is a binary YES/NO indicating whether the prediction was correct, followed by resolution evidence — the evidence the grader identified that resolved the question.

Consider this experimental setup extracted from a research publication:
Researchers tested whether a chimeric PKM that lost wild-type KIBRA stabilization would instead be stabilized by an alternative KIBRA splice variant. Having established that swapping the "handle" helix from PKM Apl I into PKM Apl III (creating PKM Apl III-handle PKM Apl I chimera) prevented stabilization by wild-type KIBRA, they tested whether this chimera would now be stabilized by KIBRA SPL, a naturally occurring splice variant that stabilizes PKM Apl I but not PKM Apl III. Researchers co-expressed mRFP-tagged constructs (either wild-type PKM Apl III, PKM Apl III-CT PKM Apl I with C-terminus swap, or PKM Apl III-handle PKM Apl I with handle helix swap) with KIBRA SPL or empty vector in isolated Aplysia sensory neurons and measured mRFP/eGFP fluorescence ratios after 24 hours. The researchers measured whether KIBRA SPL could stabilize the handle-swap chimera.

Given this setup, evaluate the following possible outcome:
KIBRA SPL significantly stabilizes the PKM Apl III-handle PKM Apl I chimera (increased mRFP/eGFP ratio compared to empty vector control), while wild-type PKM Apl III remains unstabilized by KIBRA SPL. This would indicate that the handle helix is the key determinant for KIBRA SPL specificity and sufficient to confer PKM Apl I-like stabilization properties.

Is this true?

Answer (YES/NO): YES